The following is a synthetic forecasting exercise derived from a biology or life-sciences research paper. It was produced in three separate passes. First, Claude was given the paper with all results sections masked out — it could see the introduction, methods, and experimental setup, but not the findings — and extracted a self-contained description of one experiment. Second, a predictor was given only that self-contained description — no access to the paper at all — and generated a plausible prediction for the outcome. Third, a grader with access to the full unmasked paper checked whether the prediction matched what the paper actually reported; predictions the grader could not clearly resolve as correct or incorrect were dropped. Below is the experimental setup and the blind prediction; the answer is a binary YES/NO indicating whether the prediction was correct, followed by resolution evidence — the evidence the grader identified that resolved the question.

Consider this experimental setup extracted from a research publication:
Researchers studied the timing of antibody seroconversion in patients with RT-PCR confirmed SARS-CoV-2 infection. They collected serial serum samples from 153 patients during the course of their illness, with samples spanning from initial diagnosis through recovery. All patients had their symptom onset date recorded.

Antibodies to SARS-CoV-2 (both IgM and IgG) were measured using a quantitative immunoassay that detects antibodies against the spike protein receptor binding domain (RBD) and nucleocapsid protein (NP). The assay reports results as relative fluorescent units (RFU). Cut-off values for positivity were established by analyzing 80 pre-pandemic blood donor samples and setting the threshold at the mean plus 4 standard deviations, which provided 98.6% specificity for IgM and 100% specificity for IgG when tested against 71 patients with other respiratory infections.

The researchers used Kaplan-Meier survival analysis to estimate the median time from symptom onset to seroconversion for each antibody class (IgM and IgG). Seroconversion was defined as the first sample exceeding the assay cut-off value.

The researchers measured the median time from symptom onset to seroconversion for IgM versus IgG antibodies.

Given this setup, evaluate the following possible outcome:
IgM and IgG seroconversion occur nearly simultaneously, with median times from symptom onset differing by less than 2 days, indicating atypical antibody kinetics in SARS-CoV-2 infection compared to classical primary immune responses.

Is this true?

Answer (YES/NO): NO